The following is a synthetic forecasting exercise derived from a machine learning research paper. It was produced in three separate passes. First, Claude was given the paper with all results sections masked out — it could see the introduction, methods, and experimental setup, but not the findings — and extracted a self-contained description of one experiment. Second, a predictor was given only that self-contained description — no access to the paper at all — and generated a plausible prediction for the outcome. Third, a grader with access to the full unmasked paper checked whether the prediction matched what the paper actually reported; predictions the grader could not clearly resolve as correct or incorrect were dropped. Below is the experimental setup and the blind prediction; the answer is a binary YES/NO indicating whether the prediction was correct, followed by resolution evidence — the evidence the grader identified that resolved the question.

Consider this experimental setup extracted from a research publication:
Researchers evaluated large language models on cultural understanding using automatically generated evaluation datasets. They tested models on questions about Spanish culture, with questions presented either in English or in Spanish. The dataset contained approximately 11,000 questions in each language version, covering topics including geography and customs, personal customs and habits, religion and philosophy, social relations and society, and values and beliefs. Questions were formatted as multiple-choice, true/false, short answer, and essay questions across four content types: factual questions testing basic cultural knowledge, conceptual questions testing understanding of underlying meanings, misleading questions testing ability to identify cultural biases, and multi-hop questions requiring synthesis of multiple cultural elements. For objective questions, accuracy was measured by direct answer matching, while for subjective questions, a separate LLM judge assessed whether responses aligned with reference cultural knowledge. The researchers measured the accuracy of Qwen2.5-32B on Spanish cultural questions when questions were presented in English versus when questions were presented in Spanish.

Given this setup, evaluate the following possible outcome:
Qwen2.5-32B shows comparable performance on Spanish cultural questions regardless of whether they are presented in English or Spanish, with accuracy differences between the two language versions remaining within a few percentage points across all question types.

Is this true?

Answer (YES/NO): NO